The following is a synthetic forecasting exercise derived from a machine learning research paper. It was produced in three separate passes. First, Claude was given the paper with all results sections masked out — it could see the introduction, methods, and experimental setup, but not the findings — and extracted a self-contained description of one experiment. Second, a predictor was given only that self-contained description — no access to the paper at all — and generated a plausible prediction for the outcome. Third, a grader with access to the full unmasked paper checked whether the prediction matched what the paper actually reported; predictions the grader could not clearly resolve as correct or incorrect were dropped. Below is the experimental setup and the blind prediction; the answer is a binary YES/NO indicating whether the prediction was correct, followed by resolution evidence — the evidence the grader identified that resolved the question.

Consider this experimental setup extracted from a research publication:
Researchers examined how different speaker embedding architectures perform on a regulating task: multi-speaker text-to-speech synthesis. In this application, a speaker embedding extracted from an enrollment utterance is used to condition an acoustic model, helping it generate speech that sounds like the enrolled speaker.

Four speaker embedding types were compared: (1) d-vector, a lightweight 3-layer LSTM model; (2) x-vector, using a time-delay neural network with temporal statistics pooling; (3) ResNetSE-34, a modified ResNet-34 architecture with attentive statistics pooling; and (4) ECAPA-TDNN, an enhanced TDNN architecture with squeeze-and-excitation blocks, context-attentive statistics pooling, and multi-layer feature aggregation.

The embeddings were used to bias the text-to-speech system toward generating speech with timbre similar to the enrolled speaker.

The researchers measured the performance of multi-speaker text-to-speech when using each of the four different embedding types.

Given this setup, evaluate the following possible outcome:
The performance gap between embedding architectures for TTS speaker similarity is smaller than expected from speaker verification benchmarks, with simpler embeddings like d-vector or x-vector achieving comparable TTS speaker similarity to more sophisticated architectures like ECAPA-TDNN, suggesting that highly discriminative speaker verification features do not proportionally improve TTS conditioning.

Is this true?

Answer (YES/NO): YES